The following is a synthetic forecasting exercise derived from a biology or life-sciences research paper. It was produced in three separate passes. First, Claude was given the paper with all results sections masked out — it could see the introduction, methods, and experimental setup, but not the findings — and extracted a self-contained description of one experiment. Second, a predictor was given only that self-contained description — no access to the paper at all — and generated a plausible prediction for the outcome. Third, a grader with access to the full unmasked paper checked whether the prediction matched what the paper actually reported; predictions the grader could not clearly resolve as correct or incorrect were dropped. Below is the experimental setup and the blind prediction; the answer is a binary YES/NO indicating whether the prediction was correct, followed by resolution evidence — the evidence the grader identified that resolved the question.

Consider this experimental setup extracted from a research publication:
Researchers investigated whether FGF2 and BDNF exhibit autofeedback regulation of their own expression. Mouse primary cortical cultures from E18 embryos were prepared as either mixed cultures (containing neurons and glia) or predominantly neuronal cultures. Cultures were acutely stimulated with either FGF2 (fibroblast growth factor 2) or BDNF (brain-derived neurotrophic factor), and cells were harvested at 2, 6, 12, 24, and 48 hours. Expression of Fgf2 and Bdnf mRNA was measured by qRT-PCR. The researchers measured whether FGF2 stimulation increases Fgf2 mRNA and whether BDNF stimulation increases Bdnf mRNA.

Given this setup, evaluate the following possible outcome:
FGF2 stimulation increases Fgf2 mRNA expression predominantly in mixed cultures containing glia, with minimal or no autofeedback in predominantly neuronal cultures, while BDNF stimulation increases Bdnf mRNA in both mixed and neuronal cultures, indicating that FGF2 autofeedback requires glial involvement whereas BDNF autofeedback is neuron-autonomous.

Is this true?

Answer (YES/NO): NO